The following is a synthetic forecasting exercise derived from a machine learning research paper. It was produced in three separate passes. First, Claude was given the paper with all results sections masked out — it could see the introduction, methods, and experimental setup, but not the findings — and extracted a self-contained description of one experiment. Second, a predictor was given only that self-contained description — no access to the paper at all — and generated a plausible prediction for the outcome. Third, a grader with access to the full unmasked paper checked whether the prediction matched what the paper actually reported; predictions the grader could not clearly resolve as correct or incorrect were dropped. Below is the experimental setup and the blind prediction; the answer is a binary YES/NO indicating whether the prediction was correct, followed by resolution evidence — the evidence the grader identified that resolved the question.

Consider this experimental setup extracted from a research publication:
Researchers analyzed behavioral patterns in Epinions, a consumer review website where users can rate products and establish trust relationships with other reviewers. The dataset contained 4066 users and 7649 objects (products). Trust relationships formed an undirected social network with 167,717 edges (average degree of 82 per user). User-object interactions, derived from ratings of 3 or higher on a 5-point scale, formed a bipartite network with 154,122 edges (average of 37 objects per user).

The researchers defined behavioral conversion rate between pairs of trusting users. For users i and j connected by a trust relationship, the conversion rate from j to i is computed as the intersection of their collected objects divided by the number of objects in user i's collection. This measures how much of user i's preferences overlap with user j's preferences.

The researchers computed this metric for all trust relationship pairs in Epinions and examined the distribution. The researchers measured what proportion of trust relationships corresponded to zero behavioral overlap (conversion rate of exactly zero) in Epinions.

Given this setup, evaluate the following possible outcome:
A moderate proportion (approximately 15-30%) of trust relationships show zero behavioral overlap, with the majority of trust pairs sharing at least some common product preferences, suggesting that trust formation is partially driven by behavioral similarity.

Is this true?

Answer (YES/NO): NO